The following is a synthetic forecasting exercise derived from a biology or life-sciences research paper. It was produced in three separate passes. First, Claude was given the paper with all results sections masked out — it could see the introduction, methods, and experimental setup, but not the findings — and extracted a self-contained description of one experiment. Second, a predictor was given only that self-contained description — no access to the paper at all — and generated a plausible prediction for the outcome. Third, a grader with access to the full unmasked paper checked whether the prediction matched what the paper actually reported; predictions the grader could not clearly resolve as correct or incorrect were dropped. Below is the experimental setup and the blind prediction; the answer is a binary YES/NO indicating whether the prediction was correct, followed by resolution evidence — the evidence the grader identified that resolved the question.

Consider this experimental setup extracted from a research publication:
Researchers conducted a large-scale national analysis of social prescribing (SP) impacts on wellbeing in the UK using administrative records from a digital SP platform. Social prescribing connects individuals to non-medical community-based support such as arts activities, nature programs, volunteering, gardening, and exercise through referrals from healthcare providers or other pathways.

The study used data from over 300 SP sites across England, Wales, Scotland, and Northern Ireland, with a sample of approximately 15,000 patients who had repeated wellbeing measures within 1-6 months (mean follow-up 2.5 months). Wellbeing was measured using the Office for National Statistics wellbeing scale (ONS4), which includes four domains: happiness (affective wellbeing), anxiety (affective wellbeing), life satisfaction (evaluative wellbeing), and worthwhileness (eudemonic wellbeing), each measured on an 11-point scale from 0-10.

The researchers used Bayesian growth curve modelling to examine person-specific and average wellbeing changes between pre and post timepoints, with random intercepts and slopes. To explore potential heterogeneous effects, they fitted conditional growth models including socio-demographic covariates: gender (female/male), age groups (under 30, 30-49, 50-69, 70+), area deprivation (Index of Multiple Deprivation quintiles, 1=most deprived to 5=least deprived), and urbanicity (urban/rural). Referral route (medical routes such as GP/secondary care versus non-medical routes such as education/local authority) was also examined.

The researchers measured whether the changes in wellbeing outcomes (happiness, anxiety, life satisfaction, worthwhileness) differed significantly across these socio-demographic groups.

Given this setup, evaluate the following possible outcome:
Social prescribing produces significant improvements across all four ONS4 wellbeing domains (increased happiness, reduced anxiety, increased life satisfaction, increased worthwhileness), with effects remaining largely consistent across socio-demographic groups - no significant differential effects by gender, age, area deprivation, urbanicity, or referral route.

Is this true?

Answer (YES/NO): NO